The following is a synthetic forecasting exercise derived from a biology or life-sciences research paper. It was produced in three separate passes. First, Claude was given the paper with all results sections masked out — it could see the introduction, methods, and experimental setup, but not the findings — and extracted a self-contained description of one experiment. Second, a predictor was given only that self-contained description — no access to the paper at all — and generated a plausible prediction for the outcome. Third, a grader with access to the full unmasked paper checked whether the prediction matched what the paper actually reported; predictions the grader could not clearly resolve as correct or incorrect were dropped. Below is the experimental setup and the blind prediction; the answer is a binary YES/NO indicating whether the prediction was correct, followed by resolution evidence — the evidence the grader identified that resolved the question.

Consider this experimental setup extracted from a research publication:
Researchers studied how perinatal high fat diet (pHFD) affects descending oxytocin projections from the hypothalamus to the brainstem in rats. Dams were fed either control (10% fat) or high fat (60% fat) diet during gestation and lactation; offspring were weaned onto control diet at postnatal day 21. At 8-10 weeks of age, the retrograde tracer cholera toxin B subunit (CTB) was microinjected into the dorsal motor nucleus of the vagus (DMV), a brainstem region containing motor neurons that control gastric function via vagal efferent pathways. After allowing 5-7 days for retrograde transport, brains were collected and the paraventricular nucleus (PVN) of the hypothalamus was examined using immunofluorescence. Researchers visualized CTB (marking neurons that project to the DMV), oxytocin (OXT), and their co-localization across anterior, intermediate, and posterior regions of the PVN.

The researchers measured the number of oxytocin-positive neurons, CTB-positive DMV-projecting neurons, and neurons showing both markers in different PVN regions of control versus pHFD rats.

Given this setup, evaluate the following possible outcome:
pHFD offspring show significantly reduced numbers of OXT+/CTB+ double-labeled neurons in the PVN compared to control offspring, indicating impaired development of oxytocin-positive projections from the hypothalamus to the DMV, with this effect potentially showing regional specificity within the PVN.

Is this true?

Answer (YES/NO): YES